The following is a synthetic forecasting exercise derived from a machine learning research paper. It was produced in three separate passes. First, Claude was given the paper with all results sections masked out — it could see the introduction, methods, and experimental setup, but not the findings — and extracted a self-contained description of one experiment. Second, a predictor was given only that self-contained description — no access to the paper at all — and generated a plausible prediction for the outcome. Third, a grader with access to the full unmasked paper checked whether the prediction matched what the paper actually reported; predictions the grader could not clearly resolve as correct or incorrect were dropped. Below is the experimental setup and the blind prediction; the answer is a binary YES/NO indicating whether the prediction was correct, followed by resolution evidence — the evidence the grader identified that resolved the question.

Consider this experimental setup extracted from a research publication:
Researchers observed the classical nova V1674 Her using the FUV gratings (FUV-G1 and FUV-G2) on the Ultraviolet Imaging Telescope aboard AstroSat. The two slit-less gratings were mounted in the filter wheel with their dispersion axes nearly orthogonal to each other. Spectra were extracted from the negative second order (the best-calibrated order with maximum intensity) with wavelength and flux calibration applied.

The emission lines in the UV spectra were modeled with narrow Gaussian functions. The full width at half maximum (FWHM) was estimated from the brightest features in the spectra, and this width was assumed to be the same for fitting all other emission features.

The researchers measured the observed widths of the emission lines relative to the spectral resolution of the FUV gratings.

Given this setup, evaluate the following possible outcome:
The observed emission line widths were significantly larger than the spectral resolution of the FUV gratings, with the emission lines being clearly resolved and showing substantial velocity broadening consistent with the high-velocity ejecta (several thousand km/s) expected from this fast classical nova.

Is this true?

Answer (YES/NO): NO